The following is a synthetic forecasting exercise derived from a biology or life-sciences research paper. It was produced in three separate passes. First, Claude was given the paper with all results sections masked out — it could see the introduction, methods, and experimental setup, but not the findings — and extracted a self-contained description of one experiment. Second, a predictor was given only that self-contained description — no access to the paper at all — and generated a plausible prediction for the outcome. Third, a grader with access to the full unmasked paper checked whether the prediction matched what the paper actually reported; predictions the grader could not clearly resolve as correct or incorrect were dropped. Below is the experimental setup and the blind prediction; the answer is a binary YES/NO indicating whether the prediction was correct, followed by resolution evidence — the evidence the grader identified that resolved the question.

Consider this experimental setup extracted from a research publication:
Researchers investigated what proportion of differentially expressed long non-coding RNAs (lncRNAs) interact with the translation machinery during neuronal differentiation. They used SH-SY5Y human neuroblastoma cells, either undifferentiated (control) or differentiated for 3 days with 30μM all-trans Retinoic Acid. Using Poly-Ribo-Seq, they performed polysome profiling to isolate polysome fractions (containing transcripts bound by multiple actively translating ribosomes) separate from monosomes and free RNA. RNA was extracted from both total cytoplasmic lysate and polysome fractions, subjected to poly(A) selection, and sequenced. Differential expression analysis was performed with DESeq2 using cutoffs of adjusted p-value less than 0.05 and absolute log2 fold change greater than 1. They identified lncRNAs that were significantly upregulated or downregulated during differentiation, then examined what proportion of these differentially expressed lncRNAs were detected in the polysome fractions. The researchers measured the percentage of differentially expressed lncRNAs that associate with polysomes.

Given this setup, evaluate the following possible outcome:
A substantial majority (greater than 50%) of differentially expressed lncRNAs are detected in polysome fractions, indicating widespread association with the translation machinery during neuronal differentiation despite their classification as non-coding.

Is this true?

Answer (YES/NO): YES